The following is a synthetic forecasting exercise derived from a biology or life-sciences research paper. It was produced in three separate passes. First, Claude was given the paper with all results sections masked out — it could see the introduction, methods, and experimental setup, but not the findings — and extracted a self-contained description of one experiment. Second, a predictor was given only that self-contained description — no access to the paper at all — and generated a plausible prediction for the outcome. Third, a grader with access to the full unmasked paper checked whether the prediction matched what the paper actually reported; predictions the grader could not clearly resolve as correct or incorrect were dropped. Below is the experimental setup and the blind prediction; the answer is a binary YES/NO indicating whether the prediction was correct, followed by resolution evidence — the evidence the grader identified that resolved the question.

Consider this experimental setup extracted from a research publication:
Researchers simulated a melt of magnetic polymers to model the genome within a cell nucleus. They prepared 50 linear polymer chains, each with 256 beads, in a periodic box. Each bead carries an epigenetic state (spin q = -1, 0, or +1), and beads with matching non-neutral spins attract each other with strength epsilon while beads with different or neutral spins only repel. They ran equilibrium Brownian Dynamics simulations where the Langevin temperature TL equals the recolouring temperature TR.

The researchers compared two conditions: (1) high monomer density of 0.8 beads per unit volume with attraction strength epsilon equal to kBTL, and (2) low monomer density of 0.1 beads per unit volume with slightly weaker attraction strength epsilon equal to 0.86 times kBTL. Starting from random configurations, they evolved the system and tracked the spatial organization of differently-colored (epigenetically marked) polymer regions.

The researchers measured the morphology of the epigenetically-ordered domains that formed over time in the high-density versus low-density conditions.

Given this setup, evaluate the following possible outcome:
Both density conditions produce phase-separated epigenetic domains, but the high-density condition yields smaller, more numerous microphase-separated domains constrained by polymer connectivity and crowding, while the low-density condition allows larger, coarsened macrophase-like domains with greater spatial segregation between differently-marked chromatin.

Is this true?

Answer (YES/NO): NO